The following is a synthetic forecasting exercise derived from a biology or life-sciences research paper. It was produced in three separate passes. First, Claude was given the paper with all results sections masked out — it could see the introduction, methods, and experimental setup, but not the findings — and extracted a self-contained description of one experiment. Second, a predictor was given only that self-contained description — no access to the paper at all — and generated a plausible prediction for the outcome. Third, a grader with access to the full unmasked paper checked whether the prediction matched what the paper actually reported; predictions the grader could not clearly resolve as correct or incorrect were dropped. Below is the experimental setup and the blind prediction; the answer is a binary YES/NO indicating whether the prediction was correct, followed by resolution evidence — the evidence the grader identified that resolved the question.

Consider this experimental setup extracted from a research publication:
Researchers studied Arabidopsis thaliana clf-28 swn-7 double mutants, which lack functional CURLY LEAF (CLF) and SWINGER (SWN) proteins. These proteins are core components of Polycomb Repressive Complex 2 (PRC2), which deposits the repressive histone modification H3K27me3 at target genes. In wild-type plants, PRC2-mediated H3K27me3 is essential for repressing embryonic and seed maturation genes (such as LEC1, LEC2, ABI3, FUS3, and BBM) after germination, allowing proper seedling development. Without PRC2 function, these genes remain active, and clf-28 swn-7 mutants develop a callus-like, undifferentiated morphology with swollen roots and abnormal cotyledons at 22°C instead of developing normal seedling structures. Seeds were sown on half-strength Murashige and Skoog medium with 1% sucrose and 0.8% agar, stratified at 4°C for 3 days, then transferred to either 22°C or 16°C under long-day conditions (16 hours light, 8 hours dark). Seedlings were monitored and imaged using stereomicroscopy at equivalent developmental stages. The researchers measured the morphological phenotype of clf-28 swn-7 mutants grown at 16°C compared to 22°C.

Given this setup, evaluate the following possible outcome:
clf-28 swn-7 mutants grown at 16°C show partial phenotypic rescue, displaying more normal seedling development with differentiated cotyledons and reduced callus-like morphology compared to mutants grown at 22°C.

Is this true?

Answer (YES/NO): NO